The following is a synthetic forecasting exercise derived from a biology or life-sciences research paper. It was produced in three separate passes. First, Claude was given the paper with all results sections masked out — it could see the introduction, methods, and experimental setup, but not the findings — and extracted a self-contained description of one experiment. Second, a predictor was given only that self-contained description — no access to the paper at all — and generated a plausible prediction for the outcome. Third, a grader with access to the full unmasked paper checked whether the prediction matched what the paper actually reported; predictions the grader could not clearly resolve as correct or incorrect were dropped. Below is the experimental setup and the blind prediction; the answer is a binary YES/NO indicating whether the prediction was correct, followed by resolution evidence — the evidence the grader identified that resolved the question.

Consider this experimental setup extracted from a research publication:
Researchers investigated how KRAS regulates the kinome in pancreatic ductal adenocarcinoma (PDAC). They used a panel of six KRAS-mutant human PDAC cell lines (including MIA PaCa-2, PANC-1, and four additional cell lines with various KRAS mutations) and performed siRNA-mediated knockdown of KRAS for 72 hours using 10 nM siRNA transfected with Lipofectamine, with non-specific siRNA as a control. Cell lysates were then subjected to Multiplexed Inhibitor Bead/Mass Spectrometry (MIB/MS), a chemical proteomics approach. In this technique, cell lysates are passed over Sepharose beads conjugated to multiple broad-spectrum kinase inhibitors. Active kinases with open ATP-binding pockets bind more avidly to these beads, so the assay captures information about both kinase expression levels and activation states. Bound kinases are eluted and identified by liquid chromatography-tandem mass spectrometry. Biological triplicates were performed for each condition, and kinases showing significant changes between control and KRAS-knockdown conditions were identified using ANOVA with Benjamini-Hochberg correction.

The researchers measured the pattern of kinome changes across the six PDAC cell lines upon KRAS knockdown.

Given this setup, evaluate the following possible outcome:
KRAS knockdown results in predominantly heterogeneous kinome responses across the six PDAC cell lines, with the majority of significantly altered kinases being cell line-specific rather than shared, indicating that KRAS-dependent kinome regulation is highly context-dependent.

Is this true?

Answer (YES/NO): YES